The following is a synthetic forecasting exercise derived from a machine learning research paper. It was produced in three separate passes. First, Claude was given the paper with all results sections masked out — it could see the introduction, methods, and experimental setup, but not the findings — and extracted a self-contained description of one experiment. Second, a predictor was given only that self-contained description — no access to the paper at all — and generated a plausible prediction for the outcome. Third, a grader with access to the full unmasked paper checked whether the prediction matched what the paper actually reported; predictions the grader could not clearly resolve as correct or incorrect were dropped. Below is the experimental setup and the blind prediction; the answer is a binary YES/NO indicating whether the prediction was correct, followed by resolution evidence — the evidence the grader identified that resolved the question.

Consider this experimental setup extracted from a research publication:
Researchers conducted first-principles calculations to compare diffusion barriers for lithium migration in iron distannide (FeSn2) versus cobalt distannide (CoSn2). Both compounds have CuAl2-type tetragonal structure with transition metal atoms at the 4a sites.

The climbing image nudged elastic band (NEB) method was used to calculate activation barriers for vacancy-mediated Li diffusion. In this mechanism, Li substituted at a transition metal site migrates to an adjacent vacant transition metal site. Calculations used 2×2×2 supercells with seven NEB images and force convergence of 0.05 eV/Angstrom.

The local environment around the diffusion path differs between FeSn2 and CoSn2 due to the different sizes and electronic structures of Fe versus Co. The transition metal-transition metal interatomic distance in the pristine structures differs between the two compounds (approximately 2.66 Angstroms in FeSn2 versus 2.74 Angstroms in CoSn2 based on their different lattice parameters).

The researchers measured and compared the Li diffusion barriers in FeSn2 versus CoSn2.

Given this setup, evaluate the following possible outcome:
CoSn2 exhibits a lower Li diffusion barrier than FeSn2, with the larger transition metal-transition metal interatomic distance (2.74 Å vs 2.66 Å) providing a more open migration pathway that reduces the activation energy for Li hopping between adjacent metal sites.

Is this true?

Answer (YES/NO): NO